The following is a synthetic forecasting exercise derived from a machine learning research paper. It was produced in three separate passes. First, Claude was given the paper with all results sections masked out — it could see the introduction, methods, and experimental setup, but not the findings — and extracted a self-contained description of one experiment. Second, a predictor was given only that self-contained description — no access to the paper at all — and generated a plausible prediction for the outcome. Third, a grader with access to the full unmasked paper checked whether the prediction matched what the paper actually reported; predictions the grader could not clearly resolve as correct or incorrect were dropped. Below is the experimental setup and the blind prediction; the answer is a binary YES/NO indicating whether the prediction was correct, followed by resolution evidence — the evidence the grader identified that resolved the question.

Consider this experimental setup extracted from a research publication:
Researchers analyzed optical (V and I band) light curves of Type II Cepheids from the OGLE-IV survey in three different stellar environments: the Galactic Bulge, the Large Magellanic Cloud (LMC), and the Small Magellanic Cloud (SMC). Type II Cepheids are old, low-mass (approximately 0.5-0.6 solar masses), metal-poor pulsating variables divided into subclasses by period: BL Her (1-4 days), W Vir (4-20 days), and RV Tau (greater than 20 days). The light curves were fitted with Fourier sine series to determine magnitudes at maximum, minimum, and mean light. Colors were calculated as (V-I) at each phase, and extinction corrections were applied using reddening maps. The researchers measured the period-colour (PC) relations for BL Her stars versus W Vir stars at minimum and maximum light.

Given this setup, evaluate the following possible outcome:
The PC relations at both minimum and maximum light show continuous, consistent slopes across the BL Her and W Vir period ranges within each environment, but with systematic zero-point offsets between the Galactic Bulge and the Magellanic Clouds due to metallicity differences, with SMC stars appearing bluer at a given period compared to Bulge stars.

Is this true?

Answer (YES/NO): NO